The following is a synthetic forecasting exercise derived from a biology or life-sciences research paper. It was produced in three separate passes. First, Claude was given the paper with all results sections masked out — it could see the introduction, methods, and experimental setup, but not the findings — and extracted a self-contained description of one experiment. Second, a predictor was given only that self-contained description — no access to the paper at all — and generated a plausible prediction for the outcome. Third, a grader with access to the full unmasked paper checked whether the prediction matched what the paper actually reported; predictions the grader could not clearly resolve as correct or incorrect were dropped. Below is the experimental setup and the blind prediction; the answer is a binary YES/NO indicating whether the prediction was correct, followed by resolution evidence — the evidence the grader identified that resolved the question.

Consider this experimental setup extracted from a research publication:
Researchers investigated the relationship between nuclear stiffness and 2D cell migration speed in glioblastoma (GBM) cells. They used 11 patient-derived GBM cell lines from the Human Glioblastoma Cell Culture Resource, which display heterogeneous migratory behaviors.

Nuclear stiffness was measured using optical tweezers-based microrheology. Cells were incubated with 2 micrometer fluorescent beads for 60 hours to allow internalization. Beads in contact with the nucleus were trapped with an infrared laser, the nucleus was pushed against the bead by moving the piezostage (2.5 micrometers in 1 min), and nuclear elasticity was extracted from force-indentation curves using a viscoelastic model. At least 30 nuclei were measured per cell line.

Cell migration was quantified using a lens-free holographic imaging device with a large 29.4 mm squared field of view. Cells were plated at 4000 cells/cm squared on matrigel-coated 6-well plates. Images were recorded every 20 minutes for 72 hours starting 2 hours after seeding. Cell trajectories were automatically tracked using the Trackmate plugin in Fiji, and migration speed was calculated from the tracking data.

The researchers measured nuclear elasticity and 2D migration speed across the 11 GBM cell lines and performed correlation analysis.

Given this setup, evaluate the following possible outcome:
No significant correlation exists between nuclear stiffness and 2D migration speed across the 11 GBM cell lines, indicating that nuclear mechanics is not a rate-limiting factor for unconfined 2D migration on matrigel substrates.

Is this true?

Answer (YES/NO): NO